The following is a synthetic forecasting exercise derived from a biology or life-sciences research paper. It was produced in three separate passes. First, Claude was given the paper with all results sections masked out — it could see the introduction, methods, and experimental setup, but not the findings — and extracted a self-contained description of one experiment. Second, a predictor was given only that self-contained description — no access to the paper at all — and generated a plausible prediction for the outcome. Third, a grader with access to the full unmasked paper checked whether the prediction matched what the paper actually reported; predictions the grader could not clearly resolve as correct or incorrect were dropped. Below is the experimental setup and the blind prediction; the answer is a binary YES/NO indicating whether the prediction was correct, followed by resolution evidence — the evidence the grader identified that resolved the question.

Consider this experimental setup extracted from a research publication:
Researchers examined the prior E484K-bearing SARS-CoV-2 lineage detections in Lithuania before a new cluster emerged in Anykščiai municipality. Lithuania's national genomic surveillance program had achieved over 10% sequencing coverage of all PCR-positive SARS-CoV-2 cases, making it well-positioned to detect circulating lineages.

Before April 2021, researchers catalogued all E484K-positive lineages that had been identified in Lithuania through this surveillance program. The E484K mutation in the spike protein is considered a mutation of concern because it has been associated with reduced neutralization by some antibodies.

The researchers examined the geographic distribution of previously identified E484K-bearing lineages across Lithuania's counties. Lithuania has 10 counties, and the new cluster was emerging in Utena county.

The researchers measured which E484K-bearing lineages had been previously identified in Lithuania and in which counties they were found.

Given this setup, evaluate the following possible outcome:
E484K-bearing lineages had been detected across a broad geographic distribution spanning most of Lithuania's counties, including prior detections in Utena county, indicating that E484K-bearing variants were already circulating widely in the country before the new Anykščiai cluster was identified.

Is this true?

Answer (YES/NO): NO